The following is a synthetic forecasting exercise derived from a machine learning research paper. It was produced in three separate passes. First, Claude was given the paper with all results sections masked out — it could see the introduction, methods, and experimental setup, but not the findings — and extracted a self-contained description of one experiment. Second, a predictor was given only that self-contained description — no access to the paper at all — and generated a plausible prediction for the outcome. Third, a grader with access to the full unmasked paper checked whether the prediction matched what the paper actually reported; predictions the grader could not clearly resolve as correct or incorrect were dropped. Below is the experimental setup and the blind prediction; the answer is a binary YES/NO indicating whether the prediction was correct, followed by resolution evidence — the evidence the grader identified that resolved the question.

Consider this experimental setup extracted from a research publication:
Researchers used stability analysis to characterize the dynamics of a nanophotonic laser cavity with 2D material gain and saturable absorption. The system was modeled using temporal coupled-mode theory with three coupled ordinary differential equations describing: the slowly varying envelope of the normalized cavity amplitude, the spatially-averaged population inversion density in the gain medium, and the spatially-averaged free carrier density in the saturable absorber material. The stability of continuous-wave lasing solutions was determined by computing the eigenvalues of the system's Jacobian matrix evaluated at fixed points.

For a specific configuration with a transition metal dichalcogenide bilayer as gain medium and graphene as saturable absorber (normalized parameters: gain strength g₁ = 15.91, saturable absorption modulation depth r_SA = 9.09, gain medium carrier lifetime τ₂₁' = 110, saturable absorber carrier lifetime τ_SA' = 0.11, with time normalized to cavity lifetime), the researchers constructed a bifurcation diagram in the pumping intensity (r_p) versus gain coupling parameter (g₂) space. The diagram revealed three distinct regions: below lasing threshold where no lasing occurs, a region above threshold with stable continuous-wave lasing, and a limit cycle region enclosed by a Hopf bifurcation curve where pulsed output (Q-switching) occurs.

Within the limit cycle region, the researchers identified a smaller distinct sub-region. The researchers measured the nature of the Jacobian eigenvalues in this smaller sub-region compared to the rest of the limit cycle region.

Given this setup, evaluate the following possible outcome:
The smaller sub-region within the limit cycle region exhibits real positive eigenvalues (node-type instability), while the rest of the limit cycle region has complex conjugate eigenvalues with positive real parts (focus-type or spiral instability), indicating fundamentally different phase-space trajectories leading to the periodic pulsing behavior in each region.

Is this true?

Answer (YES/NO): YES